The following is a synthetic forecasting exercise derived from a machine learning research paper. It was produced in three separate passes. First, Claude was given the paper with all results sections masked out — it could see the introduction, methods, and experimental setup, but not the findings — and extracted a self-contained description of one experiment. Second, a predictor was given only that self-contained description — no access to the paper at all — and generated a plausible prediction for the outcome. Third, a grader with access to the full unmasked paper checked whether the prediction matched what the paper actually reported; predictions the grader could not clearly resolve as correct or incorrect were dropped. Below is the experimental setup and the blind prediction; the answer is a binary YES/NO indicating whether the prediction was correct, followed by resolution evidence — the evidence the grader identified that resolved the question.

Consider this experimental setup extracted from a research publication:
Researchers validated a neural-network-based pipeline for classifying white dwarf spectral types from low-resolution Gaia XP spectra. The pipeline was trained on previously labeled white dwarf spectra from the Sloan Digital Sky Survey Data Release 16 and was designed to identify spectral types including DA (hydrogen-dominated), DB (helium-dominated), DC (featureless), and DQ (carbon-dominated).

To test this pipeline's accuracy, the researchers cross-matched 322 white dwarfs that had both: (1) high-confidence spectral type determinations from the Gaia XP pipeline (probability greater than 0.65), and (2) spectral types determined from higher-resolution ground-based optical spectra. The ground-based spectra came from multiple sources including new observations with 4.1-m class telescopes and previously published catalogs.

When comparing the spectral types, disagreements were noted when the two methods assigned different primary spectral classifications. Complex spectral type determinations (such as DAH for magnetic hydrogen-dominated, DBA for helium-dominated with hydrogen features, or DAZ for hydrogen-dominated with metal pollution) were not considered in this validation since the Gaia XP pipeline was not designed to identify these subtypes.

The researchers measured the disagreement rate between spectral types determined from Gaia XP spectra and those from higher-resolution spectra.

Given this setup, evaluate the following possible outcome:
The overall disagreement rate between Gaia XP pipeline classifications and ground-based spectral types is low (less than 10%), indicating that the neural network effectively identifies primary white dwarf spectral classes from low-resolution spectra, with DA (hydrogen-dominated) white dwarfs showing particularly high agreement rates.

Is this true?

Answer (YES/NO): NO